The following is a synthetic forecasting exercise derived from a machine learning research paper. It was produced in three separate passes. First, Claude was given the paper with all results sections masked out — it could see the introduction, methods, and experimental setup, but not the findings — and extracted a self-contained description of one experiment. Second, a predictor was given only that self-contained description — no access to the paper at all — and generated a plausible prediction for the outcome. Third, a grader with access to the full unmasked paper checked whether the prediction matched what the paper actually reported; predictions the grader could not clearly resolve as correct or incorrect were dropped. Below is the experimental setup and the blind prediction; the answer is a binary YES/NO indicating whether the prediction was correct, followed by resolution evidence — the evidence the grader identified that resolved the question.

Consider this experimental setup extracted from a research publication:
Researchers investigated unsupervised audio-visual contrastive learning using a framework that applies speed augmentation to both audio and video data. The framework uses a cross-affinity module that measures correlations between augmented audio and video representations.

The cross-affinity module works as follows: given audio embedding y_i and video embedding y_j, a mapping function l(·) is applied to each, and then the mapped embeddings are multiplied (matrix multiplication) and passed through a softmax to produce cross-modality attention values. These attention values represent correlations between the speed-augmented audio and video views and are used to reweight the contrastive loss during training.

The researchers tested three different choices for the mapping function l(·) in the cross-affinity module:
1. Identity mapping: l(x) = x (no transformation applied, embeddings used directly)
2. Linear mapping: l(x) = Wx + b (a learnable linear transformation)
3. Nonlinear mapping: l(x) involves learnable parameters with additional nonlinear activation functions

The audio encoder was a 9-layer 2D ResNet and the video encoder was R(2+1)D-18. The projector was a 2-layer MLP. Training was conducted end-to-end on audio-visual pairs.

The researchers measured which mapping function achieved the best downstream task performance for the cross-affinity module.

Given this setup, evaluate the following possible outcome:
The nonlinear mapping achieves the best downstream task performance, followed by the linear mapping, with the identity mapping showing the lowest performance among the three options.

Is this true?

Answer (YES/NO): NO